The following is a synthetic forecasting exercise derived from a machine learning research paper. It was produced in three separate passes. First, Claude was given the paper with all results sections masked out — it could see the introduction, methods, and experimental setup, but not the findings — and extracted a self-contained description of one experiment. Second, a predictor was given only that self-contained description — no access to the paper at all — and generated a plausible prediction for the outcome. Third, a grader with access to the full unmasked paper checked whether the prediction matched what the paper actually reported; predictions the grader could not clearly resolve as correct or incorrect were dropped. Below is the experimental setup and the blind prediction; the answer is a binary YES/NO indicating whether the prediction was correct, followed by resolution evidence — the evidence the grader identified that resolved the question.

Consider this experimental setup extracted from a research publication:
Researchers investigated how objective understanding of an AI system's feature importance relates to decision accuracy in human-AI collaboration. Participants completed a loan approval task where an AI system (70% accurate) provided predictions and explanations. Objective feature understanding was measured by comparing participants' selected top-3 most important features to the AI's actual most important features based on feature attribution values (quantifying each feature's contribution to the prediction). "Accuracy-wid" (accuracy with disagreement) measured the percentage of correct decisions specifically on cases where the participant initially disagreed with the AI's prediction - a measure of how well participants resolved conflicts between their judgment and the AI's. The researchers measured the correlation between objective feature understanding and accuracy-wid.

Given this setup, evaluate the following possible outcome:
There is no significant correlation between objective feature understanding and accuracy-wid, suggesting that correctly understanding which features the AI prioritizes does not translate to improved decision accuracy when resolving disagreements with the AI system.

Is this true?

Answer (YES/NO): NO